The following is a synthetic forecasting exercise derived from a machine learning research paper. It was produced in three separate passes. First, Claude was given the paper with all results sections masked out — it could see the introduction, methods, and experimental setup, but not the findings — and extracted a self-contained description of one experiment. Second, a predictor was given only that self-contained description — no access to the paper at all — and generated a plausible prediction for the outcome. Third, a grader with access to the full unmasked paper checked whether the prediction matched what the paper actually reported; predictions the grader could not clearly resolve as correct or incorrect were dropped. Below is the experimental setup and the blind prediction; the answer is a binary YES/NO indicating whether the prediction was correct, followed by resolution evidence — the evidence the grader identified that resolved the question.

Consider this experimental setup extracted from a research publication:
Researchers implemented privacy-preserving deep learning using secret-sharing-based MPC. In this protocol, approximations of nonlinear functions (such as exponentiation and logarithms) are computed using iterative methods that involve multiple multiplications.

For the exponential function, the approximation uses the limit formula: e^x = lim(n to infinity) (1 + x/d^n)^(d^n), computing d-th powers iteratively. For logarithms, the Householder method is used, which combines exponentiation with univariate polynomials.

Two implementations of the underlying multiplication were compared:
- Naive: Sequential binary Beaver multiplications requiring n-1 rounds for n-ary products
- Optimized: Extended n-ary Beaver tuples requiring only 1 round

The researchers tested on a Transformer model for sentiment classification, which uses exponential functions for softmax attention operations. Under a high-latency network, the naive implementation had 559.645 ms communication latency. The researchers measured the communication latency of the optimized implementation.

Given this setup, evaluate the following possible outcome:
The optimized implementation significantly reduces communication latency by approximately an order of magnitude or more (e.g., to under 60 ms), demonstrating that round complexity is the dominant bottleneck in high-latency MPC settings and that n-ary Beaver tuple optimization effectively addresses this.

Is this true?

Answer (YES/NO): NO